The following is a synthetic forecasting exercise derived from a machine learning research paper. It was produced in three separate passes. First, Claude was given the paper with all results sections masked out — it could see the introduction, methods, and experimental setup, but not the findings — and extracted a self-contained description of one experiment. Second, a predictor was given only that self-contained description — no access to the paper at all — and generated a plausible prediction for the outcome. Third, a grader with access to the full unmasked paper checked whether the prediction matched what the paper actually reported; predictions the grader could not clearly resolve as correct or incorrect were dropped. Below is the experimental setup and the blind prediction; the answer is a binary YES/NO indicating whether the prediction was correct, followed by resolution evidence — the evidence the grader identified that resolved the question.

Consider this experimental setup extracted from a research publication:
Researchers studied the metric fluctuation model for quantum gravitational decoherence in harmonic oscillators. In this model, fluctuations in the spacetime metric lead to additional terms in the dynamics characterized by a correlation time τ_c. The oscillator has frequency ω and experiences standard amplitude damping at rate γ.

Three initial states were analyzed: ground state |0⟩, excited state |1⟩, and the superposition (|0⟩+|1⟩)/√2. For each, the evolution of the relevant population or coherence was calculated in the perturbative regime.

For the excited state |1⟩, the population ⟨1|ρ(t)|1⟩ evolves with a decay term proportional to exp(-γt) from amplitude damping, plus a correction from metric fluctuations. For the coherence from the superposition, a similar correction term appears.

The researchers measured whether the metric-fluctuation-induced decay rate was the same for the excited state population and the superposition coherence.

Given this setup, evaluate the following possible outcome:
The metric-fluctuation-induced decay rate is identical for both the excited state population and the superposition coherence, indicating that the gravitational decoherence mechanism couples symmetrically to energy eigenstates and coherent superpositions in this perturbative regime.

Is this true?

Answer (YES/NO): YES